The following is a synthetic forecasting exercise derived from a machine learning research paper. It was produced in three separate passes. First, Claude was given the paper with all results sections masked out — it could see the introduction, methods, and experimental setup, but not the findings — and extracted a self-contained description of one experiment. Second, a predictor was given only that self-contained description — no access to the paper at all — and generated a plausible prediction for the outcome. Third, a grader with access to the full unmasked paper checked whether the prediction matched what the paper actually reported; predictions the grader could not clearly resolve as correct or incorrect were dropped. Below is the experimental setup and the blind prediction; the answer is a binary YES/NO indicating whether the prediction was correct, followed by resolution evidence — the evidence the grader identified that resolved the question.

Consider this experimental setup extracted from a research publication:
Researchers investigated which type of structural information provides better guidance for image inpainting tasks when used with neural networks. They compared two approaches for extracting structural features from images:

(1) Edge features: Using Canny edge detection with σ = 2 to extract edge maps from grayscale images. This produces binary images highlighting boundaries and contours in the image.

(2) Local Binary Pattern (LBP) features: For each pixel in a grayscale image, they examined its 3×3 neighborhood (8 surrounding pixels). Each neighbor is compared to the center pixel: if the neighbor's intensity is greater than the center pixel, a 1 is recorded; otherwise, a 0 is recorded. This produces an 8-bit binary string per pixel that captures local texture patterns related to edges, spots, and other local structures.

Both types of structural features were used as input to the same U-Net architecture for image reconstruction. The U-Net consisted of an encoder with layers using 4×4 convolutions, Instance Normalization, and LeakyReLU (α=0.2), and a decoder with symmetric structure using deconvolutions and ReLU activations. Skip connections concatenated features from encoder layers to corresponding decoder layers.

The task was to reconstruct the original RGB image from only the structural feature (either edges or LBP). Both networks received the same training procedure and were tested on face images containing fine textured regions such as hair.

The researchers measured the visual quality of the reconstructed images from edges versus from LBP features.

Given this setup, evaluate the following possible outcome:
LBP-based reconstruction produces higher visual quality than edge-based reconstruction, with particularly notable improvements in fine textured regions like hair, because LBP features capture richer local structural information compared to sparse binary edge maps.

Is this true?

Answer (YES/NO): YES